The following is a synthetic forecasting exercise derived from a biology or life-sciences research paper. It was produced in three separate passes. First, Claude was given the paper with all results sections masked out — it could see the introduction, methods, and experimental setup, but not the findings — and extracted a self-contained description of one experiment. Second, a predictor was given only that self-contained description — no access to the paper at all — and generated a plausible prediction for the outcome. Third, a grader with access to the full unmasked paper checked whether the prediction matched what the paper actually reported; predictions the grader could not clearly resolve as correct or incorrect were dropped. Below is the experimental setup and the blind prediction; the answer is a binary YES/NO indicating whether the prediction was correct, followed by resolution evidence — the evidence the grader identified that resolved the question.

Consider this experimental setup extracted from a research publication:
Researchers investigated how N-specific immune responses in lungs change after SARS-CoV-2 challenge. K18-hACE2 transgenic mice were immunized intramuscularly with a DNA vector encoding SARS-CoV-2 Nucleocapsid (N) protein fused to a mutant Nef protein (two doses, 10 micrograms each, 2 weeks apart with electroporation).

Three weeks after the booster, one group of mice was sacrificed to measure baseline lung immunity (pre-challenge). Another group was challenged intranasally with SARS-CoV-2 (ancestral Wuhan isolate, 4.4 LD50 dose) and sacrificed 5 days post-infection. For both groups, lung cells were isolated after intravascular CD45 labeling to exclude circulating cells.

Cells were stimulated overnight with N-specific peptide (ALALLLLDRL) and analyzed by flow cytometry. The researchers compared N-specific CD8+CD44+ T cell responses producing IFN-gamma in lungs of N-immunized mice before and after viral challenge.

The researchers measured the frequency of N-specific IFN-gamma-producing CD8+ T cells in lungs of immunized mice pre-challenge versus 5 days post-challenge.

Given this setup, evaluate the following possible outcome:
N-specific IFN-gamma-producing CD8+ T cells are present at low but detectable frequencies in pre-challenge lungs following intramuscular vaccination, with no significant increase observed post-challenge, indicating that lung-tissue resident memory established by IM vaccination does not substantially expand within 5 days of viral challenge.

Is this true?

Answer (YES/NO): NO